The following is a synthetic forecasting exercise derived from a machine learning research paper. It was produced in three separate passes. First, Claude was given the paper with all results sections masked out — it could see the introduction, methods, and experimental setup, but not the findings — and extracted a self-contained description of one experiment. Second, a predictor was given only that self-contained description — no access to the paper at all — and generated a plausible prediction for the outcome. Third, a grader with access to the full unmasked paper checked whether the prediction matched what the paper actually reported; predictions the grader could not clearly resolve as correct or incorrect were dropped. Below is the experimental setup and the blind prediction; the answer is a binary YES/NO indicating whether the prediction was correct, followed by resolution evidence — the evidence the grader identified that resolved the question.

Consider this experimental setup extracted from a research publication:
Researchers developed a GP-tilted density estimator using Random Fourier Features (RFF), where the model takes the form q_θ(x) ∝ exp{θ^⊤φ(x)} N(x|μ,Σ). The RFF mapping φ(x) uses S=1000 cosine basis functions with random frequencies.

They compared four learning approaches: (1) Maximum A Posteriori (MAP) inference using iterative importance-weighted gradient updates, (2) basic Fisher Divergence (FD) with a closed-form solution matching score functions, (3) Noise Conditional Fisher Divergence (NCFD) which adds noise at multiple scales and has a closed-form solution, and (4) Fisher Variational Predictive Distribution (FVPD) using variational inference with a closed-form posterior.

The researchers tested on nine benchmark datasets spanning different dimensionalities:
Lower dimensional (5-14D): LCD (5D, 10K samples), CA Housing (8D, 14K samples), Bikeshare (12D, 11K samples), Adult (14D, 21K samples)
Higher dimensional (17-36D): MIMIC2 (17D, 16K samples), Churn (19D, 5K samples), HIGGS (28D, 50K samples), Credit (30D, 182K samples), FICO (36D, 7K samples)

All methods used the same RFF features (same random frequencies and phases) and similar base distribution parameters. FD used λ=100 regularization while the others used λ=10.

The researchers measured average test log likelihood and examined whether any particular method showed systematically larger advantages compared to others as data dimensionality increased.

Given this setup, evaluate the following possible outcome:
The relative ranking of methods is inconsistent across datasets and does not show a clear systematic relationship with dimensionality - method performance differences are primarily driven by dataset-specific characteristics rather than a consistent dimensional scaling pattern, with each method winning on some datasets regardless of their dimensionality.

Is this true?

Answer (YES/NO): NO